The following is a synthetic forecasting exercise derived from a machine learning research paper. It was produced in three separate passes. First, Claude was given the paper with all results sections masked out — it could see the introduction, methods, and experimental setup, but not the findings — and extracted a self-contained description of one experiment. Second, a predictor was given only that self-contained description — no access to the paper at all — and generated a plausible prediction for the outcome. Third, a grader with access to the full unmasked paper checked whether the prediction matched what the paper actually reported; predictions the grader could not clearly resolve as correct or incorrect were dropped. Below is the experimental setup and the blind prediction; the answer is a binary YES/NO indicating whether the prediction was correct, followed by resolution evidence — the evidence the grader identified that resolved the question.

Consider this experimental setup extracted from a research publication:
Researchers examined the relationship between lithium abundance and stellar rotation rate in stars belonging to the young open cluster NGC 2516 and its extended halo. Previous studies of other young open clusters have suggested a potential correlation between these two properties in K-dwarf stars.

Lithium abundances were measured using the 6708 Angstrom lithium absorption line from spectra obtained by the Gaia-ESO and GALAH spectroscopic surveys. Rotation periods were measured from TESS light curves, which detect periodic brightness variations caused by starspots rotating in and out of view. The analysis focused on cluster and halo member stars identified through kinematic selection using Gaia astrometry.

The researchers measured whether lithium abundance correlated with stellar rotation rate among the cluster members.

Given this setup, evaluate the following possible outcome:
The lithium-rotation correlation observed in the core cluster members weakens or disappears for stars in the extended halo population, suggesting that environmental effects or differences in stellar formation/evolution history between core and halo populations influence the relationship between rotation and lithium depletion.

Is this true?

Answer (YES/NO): NO